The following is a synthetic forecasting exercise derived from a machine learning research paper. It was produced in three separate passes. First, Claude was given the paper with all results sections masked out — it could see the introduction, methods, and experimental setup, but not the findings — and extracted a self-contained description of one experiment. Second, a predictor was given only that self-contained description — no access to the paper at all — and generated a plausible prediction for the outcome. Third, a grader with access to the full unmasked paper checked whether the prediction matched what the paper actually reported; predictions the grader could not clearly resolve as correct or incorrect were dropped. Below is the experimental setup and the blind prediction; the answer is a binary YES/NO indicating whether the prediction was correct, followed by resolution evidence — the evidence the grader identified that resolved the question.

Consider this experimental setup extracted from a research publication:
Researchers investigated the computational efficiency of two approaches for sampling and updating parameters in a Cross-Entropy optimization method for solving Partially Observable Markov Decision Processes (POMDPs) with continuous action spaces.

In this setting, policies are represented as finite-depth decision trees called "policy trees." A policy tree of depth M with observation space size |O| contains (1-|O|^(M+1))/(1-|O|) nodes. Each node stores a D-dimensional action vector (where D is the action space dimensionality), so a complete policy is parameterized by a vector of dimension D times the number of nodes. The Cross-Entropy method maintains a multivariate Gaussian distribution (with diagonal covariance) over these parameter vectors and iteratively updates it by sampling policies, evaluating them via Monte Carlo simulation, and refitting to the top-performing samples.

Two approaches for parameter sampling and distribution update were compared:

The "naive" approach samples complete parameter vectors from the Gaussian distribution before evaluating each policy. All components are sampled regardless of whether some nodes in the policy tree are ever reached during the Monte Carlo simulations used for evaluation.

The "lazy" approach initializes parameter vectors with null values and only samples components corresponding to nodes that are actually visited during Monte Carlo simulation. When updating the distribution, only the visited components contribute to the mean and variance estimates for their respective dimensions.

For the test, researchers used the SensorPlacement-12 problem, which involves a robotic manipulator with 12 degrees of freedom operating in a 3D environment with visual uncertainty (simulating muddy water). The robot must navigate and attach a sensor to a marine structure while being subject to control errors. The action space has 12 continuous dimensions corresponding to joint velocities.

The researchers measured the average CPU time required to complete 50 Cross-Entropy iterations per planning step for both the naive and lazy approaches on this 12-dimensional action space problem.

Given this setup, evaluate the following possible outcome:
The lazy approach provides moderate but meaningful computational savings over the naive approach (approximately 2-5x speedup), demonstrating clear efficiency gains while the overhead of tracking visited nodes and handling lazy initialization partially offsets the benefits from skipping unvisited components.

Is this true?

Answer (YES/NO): NO